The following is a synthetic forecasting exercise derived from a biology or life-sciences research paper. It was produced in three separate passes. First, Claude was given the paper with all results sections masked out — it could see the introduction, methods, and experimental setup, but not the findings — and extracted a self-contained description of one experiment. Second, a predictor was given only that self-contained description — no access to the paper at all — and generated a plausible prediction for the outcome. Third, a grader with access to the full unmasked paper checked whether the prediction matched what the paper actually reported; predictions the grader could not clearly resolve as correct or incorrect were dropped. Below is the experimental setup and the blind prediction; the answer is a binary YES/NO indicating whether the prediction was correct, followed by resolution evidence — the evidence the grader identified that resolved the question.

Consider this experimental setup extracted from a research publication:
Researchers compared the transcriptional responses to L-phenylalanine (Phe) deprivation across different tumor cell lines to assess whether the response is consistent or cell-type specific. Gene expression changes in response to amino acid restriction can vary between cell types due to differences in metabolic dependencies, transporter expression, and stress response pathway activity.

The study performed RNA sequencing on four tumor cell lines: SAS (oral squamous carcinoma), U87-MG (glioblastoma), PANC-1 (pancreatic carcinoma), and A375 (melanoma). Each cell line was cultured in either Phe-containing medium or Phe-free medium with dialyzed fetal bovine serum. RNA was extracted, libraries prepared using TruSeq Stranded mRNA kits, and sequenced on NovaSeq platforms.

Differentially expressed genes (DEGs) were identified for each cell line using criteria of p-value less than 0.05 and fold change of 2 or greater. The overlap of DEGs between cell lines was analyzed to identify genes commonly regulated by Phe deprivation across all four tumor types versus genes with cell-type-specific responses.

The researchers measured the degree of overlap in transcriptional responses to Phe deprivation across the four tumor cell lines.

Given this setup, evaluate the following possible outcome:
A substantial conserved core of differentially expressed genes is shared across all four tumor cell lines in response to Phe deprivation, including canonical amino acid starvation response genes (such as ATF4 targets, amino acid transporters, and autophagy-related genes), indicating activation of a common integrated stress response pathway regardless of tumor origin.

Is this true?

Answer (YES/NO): NO